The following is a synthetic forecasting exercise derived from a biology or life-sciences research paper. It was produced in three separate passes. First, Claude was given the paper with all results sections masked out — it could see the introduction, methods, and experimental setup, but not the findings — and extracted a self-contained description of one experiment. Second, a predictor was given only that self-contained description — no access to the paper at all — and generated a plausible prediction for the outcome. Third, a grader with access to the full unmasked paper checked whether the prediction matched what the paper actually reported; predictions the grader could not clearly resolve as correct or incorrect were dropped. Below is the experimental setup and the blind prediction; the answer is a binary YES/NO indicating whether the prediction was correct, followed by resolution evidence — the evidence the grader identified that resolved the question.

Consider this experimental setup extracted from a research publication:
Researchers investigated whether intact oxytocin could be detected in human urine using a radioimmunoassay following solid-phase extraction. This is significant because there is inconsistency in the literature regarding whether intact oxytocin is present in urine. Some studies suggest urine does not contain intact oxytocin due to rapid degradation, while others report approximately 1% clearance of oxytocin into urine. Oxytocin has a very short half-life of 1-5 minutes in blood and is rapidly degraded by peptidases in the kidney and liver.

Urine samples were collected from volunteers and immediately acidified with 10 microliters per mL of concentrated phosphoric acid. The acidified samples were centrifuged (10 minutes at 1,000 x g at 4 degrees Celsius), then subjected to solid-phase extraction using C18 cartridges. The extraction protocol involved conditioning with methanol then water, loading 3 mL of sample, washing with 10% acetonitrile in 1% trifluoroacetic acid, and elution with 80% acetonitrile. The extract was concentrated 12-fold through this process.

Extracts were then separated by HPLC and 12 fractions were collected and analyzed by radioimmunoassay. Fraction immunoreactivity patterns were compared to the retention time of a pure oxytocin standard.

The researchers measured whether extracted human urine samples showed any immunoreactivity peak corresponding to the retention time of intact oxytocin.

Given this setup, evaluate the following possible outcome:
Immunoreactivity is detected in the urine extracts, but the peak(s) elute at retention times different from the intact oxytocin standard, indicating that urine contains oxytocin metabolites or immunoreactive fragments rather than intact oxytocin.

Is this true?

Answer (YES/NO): NO